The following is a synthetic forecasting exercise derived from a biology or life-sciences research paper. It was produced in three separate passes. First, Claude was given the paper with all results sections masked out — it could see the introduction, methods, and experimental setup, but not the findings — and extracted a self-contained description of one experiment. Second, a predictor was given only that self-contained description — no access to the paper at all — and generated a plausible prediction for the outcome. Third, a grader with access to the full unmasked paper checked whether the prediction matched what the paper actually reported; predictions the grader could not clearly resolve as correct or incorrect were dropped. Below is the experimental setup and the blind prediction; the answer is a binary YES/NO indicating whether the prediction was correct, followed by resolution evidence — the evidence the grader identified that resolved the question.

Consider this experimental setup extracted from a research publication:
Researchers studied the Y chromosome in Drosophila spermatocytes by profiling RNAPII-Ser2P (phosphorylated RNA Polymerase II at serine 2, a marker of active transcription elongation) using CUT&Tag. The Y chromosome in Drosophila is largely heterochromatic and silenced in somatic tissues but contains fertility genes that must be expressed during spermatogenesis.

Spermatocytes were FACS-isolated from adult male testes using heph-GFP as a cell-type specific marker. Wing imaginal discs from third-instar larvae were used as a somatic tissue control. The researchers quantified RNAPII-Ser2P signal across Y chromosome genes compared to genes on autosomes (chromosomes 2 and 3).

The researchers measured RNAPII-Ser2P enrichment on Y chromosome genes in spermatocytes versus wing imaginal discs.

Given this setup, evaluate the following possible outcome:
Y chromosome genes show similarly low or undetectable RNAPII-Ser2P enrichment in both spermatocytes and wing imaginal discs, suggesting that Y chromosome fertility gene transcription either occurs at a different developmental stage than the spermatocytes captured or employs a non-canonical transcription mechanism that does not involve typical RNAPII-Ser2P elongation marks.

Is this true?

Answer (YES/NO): NO